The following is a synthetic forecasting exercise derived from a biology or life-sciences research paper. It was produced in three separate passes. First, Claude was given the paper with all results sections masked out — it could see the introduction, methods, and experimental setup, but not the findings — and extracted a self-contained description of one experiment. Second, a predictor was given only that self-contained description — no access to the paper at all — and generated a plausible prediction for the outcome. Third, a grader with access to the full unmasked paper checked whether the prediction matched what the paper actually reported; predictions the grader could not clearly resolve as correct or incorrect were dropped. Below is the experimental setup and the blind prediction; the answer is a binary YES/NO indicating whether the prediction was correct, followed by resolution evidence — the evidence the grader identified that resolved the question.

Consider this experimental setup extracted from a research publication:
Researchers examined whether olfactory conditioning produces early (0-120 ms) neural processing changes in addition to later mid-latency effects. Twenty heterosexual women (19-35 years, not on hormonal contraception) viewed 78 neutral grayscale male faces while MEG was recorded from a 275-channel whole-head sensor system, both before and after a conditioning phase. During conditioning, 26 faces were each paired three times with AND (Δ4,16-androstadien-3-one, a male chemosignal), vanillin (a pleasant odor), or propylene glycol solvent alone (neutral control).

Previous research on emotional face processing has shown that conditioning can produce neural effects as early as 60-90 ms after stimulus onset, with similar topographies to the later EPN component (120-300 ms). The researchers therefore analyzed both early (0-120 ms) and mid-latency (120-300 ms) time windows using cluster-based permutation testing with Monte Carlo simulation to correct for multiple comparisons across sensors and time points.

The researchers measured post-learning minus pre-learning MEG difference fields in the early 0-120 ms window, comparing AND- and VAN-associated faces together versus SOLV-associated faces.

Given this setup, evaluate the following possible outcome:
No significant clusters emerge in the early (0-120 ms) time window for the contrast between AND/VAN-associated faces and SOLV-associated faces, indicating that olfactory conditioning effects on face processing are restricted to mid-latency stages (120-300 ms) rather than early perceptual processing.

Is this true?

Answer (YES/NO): NO